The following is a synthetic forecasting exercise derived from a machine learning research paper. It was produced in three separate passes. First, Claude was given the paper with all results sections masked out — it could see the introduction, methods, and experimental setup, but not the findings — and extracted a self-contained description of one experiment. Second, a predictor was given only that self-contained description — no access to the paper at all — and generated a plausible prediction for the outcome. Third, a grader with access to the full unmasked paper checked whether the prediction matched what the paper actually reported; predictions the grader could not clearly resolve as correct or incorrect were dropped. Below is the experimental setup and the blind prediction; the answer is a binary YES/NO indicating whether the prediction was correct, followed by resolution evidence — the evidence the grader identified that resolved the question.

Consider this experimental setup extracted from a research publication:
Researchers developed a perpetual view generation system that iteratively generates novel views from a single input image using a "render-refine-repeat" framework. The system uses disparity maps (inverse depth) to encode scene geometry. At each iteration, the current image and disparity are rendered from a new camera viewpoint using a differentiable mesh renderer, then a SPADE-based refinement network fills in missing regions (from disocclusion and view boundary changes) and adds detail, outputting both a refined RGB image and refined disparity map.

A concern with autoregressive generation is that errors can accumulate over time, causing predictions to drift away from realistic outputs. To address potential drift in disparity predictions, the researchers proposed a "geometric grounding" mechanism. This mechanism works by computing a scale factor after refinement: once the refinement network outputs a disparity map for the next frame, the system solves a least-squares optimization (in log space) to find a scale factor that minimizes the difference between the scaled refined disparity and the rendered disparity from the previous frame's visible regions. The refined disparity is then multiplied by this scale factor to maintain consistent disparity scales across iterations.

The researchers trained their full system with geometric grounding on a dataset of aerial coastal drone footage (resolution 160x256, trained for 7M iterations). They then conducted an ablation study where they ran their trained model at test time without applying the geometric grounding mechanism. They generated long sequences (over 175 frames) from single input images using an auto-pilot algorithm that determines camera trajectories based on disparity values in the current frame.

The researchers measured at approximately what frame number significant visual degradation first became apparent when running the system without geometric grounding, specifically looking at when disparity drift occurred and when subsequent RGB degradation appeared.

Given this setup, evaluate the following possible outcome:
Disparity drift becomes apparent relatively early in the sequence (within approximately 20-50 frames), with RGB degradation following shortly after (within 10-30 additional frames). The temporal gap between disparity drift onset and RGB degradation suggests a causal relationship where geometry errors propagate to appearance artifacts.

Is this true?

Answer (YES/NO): NO